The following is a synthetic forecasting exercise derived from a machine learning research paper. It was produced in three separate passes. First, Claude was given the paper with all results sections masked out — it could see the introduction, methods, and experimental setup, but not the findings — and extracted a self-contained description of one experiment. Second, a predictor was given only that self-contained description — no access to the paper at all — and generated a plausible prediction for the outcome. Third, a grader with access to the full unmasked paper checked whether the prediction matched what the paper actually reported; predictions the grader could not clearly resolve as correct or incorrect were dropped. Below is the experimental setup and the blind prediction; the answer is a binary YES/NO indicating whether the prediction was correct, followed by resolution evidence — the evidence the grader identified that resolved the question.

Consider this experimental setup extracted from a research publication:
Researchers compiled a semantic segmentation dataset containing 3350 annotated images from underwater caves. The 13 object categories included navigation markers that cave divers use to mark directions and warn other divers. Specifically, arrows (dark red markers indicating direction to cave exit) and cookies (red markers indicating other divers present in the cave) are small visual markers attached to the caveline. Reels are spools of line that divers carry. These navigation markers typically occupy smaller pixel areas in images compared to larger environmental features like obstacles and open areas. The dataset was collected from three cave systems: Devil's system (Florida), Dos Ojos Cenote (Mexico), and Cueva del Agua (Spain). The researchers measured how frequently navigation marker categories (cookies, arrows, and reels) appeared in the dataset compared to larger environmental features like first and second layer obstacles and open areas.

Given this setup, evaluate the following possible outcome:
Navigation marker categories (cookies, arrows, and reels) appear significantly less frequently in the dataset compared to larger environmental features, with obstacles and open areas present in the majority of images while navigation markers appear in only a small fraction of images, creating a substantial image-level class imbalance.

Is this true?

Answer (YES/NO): YES